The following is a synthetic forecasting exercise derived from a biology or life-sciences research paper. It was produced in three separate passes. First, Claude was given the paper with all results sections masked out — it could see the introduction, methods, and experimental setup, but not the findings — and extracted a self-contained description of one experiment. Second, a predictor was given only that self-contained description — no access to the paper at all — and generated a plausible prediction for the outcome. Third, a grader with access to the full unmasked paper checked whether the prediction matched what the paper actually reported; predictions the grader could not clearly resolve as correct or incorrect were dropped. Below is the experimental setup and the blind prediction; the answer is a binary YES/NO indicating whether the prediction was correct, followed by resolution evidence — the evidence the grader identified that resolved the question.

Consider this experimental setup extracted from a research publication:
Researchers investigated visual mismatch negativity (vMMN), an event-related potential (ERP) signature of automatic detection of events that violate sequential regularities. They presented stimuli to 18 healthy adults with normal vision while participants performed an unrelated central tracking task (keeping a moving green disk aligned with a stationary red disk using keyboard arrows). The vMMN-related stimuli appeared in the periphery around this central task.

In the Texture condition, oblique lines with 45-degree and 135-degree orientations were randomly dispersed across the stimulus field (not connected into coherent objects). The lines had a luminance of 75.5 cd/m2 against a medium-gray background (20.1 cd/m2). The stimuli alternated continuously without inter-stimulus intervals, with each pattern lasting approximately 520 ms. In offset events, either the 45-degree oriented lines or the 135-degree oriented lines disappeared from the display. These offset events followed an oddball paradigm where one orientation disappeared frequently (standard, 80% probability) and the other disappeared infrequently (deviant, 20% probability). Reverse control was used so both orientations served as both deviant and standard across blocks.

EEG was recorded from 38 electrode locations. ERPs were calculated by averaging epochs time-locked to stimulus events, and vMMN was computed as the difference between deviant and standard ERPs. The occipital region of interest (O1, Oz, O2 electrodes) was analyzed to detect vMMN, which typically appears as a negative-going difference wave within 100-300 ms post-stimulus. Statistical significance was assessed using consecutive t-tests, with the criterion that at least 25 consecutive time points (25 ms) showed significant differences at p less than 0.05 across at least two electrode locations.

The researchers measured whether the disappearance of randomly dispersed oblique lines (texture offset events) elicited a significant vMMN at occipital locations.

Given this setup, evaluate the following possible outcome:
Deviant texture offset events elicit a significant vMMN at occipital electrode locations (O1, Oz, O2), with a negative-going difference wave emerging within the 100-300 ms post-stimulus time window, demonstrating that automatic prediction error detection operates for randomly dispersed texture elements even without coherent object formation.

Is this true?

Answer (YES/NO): YES